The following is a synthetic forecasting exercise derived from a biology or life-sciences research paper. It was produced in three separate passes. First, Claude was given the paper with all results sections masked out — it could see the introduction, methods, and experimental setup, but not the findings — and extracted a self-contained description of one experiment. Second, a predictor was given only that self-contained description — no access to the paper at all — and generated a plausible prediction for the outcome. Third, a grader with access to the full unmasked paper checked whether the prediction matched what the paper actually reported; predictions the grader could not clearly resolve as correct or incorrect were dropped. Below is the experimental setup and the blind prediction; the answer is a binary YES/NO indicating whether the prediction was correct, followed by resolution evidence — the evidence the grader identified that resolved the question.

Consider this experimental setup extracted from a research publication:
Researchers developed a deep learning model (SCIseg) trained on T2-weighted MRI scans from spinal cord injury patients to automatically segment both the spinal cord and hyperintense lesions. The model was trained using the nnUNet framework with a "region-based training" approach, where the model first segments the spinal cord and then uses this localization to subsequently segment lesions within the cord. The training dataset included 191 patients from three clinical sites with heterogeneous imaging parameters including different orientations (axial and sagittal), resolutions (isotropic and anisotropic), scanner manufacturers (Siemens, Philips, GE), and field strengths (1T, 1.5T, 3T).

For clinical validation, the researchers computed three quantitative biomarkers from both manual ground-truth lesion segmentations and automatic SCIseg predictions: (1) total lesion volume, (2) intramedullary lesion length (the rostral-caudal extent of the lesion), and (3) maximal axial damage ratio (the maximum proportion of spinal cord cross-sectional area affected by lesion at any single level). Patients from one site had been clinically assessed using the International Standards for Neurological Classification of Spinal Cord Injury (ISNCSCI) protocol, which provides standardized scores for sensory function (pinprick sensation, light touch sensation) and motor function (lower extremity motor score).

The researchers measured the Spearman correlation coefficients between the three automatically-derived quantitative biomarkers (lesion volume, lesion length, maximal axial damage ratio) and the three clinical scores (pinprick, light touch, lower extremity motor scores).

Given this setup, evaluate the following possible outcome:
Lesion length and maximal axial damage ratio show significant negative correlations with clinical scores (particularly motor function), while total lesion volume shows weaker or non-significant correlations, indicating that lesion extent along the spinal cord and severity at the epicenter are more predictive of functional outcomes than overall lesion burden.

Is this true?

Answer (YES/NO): NO